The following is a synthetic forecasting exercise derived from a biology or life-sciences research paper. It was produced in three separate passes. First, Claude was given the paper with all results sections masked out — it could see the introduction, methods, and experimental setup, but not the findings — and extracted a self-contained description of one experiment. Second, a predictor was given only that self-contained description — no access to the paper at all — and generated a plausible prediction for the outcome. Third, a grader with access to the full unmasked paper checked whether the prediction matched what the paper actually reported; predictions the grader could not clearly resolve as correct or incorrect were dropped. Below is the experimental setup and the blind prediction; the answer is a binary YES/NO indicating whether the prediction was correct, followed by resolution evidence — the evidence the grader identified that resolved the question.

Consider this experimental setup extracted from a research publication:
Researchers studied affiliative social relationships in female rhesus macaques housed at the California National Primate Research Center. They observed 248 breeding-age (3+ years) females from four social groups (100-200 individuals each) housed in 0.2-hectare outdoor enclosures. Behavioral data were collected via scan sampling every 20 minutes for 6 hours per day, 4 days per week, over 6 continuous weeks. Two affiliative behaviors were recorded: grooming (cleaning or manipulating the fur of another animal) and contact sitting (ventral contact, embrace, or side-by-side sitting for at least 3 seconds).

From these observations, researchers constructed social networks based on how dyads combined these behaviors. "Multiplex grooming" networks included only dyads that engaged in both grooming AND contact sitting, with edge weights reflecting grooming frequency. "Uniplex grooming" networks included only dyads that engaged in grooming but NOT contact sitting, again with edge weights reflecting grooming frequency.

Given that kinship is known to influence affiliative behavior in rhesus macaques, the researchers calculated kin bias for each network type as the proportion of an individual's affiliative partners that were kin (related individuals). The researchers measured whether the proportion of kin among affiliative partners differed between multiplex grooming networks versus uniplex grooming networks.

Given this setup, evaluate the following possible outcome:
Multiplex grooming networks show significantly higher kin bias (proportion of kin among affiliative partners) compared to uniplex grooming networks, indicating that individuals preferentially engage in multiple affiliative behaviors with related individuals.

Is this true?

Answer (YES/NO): YES